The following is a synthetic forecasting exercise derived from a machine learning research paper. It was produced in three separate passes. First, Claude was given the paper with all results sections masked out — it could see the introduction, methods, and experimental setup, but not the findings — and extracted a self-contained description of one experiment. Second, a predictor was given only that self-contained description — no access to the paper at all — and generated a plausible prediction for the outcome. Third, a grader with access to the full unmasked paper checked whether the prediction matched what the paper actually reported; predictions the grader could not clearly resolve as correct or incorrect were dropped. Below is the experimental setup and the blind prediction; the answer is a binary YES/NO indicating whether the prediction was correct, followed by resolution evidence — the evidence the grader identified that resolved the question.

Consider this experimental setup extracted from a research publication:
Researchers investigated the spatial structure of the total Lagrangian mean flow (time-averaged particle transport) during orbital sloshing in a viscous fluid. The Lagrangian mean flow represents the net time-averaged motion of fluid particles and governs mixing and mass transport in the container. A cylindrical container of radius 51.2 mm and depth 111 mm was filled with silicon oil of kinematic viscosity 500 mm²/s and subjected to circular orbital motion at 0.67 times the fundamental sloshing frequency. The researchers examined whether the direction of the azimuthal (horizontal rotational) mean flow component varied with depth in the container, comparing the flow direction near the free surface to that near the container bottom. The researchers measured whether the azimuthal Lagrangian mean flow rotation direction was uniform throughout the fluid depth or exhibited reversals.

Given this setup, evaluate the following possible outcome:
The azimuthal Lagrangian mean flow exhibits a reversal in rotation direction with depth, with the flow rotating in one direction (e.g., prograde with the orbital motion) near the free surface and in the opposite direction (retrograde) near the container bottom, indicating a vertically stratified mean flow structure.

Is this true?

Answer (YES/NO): NO